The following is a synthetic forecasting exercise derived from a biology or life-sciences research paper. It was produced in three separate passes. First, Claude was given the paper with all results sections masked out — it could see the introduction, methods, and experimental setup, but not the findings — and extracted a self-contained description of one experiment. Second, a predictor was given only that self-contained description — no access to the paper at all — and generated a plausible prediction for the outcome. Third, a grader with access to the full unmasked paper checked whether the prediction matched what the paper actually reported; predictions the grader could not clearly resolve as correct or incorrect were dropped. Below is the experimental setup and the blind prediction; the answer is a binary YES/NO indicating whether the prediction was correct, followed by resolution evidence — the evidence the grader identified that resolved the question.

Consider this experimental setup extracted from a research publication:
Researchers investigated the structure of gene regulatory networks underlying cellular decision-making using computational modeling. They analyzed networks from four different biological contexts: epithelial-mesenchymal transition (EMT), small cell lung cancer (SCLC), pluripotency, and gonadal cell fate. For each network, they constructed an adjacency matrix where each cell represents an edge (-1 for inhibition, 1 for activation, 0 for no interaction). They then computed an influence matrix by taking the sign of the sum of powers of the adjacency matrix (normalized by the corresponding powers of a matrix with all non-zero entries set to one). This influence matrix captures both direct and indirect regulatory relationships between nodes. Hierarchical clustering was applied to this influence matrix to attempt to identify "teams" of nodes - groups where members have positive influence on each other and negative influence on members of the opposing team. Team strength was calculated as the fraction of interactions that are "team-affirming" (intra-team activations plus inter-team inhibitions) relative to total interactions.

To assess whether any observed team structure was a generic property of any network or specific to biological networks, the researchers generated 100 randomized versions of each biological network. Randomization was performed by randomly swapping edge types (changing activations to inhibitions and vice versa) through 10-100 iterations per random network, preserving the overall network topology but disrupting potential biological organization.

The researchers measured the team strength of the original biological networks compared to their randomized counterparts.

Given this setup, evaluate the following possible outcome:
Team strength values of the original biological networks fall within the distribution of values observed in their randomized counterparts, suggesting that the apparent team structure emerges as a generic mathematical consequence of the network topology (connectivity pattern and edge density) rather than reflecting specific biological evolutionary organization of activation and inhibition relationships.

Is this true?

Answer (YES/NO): NO